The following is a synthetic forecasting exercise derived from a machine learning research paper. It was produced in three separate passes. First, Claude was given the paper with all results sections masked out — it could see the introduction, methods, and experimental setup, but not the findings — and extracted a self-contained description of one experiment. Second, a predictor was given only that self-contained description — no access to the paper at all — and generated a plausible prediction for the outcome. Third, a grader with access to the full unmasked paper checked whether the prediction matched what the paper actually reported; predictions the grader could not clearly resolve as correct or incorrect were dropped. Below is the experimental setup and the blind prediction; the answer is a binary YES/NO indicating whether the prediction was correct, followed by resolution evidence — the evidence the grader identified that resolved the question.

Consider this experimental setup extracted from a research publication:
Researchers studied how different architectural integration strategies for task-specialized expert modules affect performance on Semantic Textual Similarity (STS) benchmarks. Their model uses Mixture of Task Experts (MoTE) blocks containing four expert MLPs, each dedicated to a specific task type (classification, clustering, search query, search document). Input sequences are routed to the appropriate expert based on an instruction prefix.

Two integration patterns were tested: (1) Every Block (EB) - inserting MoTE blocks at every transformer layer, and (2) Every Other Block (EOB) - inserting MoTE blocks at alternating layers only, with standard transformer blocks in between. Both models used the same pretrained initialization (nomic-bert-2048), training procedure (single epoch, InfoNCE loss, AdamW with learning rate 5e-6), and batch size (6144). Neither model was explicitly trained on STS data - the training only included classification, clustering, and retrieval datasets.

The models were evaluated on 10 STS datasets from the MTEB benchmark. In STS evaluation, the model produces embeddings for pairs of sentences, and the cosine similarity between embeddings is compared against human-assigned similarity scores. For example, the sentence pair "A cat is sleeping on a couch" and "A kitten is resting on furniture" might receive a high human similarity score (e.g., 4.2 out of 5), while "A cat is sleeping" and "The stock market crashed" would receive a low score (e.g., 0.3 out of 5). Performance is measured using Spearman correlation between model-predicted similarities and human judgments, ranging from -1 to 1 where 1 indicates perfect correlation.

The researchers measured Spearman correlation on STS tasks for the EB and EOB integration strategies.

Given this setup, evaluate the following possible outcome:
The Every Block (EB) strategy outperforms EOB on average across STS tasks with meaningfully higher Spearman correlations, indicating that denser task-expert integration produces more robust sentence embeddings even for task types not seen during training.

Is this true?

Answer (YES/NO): NO